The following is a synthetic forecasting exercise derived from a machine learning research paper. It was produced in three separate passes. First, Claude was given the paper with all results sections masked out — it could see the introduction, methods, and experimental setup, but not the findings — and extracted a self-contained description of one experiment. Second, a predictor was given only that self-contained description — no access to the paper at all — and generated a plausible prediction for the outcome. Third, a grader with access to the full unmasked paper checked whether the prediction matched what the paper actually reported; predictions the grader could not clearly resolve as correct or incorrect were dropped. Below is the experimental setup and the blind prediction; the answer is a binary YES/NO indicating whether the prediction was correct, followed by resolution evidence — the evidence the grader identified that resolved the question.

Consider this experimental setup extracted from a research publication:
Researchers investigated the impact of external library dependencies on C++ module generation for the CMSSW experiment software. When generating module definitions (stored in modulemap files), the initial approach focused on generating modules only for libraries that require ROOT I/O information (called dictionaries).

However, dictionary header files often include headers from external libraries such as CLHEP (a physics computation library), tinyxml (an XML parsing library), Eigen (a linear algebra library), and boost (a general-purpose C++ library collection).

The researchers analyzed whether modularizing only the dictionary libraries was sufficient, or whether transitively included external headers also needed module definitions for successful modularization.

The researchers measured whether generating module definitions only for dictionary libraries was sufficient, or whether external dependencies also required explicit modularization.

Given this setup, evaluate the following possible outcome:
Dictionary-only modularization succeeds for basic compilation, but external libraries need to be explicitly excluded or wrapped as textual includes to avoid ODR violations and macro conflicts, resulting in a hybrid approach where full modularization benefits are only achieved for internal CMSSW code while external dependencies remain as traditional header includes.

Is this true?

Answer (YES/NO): NO